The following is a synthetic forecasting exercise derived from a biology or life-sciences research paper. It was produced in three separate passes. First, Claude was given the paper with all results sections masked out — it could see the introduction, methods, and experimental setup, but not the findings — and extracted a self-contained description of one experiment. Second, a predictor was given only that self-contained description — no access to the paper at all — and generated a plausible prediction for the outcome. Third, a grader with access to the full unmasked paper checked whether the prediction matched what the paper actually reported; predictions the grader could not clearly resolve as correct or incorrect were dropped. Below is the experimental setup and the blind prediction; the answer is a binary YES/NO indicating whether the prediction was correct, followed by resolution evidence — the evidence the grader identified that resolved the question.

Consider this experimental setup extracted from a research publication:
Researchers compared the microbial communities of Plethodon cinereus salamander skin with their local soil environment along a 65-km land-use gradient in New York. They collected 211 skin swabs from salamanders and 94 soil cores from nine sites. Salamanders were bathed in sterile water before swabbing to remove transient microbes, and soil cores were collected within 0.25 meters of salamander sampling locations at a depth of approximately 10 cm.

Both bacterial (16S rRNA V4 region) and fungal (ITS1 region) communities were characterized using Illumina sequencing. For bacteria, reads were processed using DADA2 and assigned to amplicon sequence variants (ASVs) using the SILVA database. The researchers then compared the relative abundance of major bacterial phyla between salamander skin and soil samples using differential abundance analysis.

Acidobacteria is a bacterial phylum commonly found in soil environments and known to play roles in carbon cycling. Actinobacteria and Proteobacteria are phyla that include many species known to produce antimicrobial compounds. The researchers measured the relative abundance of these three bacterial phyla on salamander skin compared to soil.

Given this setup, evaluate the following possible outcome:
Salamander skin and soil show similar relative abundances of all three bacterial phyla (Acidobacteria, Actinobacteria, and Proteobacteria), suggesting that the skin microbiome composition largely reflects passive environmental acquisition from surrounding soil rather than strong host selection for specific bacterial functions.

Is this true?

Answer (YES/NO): NO